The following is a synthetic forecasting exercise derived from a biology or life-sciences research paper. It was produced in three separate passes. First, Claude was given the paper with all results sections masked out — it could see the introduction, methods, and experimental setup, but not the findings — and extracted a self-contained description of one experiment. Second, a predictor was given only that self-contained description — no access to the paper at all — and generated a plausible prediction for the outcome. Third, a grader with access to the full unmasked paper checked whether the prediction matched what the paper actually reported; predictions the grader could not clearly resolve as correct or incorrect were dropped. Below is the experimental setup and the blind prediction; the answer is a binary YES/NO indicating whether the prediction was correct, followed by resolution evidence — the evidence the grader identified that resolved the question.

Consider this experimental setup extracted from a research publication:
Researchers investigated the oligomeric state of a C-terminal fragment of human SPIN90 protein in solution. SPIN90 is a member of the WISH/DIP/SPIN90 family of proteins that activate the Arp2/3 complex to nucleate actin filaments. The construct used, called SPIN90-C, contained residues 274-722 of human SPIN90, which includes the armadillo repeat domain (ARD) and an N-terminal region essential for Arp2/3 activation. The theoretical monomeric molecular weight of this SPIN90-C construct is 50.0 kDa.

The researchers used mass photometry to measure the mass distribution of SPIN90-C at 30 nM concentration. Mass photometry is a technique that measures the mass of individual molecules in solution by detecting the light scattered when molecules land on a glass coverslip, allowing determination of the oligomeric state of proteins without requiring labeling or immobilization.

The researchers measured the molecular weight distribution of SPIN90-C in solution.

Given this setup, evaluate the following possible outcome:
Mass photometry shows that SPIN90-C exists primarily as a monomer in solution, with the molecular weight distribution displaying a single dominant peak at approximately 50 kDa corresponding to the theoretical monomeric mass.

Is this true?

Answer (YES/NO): NO